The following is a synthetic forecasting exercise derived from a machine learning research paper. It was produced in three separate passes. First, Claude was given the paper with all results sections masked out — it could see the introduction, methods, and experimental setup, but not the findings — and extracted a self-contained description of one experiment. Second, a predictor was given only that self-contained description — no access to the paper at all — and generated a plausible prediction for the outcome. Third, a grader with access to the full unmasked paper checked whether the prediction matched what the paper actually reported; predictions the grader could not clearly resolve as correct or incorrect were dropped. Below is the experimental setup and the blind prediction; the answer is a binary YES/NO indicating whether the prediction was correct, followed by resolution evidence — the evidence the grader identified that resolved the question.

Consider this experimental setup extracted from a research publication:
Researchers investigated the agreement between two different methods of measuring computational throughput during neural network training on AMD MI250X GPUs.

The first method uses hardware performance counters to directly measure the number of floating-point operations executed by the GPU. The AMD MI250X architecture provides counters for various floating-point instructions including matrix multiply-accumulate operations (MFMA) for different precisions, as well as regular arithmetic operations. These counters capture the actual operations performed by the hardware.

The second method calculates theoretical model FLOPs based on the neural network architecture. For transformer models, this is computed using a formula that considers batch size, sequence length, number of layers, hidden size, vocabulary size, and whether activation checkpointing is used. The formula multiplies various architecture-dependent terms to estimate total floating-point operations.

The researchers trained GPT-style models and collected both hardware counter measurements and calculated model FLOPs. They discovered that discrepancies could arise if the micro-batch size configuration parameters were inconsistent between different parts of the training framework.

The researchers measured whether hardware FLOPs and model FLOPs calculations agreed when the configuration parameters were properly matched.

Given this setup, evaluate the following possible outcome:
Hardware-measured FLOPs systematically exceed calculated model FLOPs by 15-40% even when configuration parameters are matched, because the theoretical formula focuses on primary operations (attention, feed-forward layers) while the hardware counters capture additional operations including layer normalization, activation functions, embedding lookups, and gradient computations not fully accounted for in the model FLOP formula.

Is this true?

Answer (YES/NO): NO